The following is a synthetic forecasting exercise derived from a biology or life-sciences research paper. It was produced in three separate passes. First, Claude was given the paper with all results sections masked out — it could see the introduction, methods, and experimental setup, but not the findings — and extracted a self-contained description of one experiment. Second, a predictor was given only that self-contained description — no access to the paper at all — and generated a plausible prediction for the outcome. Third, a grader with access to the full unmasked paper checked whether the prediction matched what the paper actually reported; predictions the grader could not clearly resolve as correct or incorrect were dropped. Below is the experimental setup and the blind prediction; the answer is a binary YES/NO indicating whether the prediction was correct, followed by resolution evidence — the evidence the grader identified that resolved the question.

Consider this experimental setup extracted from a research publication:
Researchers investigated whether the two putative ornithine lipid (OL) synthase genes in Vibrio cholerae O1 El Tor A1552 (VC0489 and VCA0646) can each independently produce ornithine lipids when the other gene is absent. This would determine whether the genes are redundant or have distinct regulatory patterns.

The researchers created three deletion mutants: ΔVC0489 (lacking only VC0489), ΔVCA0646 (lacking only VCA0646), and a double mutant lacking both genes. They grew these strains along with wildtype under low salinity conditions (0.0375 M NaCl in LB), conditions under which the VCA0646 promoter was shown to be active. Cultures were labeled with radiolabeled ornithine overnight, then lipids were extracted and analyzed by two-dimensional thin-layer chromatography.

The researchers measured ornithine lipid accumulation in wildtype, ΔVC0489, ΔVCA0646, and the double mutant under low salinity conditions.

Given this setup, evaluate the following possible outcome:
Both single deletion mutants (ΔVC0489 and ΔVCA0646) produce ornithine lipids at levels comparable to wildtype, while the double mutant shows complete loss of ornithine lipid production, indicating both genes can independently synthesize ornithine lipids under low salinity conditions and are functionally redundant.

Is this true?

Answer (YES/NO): NO